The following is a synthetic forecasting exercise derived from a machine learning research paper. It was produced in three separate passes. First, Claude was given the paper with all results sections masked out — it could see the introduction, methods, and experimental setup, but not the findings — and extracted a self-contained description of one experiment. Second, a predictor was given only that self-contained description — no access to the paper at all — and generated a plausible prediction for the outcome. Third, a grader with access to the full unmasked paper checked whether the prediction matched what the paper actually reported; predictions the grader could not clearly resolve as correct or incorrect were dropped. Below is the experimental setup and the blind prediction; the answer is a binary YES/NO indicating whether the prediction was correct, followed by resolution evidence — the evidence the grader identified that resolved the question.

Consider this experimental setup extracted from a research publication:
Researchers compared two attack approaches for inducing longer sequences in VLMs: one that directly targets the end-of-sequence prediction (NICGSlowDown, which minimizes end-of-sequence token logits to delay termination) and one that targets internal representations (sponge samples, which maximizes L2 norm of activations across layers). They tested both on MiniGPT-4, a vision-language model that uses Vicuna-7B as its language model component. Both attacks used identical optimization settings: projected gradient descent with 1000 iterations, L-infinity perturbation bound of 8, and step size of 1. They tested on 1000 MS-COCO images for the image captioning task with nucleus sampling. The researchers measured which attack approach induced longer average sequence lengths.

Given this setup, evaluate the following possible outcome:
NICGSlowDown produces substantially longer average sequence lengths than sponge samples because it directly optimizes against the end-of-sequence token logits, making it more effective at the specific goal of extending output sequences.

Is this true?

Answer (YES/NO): NO